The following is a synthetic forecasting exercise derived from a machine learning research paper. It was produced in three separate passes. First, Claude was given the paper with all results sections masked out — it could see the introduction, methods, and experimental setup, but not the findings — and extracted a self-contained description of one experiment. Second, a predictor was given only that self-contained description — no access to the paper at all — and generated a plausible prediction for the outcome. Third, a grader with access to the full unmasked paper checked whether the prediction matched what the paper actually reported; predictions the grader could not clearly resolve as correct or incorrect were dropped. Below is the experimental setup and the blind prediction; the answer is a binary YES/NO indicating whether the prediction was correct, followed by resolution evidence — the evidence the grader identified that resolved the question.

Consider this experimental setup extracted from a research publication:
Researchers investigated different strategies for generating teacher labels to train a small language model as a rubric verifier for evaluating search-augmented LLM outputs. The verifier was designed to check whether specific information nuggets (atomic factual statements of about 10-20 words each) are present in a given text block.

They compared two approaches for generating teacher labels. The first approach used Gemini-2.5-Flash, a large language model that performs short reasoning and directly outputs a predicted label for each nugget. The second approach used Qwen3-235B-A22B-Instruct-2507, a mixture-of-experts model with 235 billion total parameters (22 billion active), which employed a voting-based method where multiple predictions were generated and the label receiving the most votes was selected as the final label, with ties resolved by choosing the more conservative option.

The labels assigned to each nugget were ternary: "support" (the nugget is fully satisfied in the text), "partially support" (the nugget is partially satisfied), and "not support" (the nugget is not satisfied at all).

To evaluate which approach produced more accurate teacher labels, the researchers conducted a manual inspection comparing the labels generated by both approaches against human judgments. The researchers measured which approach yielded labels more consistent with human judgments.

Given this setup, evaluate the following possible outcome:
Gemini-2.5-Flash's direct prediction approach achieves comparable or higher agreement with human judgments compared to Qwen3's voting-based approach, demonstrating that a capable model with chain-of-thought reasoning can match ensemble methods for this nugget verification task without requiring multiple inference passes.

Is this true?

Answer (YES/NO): YES